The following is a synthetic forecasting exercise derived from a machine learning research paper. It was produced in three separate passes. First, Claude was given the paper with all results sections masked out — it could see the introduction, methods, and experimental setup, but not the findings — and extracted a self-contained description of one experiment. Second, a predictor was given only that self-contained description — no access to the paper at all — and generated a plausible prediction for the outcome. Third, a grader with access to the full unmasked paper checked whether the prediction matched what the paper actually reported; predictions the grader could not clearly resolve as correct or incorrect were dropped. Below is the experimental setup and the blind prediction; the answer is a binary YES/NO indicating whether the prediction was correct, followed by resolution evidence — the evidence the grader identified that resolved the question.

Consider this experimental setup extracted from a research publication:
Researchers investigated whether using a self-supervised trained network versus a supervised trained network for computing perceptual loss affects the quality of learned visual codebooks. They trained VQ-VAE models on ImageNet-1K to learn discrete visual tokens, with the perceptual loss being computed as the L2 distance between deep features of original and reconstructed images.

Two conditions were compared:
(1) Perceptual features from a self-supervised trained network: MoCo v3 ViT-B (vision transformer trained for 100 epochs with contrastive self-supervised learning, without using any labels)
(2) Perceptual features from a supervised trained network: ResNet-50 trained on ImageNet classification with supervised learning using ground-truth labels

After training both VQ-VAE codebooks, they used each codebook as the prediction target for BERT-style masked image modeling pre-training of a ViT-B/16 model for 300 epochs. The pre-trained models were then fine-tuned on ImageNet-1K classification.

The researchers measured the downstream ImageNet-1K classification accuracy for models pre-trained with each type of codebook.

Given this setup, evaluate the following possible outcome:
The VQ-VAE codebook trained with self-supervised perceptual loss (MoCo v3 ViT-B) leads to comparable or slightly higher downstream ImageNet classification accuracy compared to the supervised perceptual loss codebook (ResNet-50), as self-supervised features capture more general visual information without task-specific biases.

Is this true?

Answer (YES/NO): YES